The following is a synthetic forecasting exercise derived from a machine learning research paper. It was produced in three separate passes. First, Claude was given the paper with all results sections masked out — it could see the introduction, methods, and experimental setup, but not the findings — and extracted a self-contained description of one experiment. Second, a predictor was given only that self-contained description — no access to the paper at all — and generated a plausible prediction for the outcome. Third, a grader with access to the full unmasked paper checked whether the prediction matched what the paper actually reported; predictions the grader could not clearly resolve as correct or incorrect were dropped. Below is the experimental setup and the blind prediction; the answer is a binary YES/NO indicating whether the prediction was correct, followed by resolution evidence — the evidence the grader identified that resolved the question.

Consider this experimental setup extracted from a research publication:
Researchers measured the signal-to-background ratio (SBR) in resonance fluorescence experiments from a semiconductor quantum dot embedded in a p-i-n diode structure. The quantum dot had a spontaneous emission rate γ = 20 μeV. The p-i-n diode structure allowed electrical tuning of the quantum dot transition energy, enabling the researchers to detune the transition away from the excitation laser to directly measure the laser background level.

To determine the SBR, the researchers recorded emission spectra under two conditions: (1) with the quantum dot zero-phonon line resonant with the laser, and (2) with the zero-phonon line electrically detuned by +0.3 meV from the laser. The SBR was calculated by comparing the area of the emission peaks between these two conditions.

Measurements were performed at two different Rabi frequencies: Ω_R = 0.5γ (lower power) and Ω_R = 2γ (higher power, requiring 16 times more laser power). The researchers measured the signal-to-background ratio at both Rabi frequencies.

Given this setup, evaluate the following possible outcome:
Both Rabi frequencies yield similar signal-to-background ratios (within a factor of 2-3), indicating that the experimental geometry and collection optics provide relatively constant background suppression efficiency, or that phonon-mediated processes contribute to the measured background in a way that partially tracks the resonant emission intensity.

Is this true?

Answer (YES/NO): NO